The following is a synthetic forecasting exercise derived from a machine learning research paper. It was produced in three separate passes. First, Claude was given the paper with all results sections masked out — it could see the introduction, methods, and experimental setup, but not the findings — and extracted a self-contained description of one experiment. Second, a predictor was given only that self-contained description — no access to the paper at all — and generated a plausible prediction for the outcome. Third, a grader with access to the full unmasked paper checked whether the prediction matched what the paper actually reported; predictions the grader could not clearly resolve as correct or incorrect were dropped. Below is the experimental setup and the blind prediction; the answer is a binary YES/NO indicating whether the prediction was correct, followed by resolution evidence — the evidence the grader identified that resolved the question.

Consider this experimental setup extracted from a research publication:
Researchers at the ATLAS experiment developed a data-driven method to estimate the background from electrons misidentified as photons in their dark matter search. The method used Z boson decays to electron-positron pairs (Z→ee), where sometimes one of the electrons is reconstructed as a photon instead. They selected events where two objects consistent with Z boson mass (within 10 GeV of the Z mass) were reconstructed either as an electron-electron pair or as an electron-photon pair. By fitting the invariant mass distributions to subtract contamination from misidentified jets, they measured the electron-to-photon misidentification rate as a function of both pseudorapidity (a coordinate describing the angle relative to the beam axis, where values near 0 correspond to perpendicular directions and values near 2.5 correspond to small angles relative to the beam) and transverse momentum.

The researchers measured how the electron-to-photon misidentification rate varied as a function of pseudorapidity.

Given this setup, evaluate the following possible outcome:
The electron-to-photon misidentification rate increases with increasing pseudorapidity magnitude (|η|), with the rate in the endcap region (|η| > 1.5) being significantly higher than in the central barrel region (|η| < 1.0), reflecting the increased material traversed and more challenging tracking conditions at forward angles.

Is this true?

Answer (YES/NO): YES